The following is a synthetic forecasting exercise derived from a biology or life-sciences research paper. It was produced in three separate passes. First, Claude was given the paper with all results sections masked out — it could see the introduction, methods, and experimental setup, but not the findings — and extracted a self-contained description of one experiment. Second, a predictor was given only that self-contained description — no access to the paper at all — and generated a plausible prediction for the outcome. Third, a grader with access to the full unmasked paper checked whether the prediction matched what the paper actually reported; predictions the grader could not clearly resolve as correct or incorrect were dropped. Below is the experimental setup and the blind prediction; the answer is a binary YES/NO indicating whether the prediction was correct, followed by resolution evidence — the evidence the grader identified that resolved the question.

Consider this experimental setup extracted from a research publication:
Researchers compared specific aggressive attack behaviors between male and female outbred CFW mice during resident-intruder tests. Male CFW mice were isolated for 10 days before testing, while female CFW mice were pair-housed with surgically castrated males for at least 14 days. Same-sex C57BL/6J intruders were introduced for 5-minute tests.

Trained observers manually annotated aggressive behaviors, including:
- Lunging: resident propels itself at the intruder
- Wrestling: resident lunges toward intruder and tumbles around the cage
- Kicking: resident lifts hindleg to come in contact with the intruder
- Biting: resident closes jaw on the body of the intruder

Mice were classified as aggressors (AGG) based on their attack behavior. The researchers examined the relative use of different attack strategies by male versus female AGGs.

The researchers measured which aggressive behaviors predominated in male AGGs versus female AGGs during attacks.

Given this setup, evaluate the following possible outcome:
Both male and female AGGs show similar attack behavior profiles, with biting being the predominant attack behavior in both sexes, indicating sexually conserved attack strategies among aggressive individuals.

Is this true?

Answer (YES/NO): NO